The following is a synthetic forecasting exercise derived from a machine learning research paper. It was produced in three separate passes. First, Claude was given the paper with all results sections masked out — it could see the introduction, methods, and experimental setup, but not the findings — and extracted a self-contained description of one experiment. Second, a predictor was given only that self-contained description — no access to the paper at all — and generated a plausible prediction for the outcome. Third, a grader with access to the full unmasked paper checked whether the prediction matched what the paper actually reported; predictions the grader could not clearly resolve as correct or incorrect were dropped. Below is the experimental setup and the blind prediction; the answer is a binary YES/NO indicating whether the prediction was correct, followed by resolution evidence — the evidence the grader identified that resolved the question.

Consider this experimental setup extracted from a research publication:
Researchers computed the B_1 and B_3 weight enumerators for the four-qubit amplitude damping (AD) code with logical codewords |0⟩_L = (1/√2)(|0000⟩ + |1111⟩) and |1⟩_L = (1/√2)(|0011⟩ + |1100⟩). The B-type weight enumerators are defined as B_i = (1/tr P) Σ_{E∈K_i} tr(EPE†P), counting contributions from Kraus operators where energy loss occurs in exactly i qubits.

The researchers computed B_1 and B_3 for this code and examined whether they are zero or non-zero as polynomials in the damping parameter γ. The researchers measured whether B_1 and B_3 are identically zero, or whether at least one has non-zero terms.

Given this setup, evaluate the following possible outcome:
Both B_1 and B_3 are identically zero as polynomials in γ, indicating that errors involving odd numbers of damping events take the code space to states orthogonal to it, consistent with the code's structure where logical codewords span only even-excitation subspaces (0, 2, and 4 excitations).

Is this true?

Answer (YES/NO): YES